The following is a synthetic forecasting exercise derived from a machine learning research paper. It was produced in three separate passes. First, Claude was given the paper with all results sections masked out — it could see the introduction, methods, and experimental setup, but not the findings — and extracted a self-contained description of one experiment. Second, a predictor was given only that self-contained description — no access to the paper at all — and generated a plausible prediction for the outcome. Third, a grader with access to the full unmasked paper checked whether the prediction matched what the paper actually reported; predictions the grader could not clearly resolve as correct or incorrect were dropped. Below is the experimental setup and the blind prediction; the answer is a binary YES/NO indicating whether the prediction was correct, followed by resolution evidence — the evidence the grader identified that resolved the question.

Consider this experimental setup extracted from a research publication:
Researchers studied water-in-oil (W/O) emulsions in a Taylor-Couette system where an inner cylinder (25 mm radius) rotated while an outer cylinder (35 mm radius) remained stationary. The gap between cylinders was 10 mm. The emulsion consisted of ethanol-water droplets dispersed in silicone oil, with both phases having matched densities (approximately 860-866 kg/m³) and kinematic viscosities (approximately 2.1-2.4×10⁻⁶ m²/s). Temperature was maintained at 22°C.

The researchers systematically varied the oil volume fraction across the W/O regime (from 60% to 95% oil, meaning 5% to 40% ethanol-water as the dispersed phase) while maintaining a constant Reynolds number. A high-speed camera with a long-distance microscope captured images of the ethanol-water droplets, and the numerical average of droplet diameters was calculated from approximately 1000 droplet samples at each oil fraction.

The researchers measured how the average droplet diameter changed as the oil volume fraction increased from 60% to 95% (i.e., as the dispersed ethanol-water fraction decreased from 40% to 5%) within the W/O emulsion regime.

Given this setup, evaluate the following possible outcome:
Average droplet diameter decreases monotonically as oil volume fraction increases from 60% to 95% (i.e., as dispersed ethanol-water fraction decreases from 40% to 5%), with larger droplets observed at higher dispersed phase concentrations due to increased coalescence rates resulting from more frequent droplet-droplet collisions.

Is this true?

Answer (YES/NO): NO